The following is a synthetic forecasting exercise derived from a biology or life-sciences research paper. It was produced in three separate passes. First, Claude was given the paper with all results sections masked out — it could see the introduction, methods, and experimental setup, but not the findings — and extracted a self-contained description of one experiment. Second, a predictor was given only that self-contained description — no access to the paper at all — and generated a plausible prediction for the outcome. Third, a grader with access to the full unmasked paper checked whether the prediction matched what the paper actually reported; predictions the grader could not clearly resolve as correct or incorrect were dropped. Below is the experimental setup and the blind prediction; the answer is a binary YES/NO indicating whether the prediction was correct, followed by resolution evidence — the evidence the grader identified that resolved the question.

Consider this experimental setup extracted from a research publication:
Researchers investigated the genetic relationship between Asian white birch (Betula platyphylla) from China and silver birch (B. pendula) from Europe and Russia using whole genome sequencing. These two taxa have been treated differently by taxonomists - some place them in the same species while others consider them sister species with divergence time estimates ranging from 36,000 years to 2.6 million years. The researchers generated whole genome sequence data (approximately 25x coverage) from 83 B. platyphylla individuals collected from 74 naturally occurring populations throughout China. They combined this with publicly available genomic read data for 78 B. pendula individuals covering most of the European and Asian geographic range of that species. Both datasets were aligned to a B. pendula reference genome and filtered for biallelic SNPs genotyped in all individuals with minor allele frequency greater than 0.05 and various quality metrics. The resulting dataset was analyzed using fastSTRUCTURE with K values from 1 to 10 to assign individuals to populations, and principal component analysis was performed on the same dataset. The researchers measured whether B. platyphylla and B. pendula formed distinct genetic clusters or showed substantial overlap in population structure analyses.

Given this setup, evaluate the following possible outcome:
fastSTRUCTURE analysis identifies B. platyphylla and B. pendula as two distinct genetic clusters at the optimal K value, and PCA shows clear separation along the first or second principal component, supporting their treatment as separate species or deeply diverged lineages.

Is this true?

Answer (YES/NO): YES